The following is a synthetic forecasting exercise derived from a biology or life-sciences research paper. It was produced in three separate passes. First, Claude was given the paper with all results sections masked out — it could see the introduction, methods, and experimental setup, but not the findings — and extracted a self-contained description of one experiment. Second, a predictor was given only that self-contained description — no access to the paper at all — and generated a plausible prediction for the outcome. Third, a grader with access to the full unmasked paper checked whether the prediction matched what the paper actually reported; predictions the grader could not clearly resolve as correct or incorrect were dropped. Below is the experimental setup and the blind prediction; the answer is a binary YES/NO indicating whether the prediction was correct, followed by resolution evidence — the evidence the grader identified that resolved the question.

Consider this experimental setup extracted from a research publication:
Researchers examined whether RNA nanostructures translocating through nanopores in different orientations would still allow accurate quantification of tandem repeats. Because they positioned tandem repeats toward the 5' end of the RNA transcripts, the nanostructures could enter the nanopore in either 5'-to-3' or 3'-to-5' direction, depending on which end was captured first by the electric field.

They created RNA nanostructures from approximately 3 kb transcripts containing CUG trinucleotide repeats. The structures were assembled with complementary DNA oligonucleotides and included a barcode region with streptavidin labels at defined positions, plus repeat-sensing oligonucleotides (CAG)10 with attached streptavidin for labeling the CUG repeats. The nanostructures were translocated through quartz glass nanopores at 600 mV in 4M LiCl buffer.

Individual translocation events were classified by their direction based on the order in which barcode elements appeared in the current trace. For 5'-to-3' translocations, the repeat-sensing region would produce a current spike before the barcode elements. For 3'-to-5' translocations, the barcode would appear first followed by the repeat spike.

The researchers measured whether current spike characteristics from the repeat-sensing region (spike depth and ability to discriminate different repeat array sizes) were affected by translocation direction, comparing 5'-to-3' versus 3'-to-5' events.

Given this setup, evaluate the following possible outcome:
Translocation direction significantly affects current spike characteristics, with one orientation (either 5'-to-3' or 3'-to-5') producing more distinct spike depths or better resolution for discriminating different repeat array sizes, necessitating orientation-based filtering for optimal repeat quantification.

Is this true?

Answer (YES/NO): NO